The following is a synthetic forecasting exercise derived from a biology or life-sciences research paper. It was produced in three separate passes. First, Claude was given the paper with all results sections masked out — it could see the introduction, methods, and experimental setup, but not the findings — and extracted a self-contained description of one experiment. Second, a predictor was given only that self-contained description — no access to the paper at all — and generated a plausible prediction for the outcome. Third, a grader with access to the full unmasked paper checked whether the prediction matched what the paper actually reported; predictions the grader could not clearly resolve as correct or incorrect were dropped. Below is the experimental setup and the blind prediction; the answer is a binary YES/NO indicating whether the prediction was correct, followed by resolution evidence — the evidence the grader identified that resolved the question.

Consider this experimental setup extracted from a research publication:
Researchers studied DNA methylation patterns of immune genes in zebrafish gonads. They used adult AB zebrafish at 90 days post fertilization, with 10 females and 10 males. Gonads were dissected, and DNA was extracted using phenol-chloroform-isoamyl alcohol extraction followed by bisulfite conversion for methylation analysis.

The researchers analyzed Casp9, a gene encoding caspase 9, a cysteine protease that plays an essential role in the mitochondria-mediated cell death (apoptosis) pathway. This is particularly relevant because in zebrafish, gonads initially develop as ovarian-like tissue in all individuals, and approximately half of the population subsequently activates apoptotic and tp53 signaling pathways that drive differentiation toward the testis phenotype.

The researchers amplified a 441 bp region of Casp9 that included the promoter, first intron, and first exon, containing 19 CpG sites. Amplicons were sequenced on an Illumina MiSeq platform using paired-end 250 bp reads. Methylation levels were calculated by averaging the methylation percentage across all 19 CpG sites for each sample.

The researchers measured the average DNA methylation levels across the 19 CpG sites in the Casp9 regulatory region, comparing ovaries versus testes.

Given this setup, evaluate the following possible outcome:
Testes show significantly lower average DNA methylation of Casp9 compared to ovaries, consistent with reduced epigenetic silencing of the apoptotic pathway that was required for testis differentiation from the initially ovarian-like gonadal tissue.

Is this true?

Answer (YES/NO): NO